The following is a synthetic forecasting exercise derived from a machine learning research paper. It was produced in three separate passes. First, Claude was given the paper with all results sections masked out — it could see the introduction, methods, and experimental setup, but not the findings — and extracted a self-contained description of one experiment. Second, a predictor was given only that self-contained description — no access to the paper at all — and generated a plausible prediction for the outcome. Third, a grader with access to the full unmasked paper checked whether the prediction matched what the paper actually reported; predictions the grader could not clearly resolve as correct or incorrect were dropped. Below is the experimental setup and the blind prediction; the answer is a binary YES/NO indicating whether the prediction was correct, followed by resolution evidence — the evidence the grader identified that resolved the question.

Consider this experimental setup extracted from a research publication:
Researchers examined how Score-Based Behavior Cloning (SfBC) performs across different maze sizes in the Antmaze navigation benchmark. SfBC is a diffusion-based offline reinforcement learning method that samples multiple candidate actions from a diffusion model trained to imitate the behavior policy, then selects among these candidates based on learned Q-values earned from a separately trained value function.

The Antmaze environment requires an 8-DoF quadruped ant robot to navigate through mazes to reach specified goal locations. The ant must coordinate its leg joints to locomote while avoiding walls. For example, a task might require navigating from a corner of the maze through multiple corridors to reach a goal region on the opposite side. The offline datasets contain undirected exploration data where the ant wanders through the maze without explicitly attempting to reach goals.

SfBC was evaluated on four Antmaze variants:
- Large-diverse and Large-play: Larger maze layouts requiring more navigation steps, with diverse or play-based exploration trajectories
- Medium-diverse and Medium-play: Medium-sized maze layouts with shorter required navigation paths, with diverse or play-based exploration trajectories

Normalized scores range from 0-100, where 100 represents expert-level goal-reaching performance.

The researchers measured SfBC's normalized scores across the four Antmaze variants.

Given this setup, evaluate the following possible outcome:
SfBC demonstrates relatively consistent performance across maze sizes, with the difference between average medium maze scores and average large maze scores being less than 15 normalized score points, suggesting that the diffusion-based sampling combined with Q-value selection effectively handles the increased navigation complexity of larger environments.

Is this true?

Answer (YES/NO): NO